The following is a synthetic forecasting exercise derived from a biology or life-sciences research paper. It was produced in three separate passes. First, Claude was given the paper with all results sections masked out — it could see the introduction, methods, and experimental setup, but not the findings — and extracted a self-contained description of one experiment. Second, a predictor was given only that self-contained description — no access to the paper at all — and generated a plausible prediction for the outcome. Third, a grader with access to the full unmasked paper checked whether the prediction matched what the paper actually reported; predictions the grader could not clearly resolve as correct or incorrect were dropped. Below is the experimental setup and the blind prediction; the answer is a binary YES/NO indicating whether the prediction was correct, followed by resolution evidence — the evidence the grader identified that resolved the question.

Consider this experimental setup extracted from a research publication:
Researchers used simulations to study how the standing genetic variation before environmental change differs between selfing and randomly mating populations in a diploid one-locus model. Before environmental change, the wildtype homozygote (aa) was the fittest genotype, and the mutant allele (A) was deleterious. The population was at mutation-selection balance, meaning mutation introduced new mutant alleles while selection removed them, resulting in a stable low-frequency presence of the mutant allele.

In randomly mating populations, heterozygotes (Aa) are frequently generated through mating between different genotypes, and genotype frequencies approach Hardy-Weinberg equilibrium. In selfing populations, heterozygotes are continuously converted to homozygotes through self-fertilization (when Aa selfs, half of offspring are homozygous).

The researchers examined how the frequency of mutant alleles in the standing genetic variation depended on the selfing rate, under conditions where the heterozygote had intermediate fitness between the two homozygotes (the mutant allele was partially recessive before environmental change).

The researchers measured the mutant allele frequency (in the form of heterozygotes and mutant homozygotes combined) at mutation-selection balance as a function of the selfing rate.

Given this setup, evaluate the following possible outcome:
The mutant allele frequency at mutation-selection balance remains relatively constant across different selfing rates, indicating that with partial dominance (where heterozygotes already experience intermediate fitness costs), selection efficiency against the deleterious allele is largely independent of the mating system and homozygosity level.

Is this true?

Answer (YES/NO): NO